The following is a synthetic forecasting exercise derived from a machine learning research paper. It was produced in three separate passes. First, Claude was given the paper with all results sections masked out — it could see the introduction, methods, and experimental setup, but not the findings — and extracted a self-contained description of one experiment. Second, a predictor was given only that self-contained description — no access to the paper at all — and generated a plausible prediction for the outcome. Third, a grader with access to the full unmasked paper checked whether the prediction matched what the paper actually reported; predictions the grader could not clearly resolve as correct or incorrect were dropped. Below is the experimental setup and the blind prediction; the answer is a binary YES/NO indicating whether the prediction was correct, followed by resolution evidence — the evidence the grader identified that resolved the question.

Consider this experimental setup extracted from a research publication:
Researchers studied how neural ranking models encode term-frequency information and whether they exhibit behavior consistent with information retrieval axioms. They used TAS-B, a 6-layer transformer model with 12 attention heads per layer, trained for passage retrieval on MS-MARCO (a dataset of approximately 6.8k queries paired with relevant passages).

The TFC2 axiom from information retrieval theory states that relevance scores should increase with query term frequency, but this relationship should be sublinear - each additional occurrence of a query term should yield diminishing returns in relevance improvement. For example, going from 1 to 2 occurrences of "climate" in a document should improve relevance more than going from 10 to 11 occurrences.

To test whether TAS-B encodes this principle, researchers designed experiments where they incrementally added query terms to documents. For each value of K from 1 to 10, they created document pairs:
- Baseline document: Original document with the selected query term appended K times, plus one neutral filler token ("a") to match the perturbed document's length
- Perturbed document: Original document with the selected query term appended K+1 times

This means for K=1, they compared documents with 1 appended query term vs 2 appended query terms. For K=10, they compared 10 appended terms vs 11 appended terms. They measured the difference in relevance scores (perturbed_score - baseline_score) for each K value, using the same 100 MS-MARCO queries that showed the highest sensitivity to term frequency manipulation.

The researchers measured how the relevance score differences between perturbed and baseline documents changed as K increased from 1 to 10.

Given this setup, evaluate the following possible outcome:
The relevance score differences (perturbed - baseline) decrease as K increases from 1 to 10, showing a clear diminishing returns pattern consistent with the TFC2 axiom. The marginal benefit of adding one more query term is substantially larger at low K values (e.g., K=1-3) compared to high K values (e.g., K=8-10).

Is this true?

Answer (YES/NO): YES